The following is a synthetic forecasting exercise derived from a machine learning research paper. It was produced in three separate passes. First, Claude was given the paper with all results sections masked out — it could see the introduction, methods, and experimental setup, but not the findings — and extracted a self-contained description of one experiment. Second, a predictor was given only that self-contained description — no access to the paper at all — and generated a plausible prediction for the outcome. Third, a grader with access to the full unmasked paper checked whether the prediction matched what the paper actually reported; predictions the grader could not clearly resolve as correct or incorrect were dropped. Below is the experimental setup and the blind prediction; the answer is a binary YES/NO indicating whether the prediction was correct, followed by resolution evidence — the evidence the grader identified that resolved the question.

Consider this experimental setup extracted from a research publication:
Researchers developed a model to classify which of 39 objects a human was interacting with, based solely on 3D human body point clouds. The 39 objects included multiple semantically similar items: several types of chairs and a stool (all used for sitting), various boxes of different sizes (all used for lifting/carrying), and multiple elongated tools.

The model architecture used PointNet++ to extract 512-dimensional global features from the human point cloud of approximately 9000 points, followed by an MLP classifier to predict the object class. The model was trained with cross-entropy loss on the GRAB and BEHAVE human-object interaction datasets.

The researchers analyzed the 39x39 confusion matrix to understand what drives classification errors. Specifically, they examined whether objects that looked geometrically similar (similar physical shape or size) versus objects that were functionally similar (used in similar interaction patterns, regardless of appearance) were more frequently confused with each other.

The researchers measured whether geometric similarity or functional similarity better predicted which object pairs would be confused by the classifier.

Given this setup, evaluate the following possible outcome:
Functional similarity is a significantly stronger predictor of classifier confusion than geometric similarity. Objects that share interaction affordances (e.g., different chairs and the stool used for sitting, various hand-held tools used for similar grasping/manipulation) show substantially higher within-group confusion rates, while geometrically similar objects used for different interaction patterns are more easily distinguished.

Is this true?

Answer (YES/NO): YES